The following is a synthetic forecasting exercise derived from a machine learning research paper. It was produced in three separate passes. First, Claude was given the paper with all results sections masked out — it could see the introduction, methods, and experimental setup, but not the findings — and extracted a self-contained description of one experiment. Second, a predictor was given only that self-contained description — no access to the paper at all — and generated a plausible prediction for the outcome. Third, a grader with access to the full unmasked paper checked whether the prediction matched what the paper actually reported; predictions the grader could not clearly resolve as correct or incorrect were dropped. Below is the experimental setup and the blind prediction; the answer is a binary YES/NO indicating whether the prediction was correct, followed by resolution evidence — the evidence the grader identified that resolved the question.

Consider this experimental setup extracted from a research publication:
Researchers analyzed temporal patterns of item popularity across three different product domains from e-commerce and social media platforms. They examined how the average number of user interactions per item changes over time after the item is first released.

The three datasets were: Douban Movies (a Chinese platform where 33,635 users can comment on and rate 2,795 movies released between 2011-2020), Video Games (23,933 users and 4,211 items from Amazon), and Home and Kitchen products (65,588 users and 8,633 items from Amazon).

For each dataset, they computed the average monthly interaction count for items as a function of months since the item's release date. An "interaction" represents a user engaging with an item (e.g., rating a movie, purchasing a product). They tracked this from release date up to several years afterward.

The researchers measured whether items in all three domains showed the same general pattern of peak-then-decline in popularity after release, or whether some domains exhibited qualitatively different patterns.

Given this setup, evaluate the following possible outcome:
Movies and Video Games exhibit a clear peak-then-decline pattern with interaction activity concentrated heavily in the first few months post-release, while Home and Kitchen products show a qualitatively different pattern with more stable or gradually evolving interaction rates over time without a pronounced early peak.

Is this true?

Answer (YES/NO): NO